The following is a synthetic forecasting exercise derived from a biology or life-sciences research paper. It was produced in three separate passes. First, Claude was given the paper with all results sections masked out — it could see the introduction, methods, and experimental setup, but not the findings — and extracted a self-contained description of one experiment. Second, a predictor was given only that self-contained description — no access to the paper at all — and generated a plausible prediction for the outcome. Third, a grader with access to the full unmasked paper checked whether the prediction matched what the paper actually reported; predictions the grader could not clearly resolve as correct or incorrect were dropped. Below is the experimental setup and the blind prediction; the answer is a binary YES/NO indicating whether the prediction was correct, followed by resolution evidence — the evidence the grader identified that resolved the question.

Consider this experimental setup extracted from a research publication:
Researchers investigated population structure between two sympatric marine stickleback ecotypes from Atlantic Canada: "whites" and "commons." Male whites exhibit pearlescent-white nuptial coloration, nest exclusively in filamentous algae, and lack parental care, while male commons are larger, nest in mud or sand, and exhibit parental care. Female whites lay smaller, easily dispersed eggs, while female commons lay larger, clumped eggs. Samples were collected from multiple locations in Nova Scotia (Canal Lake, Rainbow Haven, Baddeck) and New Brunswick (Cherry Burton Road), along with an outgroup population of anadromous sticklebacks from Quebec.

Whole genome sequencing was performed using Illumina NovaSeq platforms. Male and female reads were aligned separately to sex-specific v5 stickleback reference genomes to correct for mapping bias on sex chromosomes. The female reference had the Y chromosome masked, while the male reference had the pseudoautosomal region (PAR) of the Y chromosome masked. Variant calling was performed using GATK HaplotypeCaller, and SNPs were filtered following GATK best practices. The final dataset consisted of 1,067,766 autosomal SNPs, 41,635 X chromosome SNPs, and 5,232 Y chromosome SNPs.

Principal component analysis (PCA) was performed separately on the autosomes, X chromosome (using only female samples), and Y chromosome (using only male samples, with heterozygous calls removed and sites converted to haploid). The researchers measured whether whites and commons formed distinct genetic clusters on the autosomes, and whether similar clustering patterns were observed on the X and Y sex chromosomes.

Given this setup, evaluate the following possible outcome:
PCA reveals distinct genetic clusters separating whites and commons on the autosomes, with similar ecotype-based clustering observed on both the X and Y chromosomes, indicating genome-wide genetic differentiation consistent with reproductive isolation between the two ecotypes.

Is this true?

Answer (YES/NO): NO